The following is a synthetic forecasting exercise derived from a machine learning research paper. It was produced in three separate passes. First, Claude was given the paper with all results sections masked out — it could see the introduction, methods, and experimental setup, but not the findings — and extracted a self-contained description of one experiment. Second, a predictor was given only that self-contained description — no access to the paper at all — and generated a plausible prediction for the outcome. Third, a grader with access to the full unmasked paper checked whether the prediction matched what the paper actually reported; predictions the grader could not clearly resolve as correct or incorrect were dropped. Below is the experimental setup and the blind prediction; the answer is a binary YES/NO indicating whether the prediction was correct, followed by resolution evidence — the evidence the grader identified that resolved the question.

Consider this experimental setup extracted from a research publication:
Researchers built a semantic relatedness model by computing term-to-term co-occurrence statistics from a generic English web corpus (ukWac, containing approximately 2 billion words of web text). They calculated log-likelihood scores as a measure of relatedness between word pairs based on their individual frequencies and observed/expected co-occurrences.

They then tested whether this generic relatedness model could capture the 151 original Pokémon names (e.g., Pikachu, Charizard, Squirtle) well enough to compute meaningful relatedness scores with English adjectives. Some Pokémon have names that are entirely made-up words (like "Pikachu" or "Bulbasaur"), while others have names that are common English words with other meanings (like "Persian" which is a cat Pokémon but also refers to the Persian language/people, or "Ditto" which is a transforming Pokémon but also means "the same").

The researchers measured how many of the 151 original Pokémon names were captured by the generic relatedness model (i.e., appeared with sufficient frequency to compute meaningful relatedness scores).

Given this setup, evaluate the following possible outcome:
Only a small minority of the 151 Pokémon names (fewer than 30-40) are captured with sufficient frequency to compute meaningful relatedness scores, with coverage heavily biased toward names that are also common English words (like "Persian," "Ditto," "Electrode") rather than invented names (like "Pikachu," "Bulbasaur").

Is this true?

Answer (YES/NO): NO